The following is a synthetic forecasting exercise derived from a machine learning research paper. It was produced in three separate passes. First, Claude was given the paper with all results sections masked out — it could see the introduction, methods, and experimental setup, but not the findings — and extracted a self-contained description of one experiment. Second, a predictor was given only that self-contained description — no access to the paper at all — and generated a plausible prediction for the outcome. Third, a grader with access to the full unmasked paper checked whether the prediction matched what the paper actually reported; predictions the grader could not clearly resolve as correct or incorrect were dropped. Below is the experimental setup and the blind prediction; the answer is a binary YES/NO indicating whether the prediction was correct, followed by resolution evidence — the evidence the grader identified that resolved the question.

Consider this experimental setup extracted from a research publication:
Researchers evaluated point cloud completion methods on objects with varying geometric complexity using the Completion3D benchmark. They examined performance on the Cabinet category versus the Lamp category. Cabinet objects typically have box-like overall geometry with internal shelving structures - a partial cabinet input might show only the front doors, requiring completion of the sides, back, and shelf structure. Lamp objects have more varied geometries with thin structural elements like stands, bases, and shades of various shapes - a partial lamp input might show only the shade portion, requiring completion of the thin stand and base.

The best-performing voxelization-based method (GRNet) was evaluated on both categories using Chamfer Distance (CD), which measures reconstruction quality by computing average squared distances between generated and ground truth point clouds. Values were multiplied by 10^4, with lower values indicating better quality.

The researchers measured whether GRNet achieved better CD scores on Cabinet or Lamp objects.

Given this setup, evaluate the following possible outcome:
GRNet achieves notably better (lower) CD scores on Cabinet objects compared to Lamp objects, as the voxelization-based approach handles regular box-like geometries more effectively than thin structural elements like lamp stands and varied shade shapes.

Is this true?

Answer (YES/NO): NO